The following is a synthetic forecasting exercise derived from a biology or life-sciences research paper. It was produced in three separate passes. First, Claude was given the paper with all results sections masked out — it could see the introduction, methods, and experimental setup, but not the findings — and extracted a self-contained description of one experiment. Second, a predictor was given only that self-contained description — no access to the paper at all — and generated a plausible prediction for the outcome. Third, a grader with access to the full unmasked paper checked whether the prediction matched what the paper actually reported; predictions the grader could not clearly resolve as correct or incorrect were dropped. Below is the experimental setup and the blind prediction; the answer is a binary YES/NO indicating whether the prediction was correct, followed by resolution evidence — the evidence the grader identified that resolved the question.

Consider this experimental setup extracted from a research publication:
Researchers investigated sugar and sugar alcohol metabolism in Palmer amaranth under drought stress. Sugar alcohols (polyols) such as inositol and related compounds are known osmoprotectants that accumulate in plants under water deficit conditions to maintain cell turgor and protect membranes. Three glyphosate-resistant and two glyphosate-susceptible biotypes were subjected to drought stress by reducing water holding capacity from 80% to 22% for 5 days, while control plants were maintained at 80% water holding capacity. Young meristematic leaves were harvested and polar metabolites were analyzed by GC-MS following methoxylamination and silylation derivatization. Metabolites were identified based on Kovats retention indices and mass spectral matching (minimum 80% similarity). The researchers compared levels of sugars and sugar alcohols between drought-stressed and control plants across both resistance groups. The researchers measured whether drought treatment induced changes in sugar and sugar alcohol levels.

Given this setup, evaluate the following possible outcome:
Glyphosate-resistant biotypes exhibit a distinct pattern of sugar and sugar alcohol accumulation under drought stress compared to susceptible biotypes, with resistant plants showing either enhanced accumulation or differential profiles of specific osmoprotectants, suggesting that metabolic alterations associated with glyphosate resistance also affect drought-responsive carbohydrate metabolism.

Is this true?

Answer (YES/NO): NO